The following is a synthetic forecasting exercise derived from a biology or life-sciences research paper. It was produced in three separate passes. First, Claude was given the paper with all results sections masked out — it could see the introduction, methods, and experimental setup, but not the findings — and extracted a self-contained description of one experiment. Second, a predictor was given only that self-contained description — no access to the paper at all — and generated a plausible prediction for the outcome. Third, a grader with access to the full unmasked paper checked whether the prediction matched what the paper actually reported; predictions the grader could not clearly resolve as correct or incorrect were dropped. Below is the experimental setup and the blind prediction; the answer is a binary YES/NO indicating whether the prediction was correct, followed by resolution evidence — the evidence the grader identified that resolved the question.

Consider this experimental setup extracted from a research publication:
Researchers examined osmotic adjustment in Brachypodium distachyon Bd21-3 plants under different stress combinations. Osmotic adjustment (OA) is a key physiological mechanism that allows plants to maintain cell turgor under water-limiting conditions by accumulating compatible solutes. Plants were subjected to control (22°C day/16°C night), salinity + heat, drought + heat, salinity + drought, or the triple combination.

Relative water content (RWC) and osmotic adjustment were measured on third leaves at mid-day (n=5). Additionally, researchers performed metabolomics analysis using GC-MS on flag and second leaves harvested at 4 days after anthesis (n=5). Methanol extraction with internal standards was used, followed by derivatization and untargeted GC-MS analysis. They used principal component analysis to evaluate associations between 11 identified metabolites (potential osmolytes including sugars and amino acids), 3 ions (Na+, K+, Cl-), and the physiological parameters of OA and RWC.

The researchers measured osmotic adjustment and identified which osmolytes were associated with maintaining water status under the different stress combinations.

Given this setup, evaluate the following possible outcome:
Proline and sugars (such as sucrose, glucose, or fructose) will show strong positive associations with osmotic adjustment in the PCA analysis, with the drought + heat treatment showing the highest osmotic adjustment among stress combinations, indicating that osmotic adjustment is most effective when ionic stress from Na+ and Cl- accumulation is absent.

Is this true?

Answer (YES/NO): NO